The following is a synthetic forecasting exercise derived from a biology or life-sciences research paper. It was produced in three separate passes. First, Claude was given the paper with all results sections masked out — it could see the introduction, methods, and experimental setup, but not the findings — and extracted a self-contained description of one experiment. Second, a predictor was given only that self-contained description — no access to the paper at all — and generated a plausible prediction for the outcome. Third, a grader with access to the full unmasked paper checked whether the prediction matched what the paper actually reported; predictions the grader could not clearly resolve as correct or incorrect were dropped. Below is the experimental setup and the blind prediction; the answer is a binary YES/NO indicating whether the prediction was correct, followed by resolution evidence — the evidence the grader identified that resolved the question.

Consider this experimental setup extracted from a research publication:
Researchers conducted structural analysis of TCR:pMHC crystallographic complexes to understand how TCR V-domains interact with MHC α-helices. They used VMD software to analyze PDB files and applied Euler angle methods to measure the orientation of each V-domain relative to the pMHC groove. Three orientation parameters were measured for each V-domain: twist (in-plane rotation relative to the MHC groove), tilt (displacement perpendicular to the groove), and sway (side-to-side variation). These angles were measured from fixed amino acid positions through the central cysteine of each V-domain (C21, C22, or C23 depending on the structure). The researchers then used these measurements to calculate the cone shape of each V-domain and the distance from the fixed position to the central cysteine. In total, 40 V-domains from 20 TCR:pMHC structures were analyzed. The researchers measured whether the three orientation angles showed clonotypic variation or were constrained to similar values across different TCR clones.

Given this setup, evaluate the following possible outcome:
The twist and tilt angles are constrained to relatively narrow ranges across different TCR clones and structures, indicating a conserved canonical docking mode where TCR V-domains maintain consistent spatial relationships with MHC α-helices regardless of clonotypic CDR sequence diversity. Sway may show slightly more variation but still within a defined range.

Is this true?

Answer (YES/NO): NO